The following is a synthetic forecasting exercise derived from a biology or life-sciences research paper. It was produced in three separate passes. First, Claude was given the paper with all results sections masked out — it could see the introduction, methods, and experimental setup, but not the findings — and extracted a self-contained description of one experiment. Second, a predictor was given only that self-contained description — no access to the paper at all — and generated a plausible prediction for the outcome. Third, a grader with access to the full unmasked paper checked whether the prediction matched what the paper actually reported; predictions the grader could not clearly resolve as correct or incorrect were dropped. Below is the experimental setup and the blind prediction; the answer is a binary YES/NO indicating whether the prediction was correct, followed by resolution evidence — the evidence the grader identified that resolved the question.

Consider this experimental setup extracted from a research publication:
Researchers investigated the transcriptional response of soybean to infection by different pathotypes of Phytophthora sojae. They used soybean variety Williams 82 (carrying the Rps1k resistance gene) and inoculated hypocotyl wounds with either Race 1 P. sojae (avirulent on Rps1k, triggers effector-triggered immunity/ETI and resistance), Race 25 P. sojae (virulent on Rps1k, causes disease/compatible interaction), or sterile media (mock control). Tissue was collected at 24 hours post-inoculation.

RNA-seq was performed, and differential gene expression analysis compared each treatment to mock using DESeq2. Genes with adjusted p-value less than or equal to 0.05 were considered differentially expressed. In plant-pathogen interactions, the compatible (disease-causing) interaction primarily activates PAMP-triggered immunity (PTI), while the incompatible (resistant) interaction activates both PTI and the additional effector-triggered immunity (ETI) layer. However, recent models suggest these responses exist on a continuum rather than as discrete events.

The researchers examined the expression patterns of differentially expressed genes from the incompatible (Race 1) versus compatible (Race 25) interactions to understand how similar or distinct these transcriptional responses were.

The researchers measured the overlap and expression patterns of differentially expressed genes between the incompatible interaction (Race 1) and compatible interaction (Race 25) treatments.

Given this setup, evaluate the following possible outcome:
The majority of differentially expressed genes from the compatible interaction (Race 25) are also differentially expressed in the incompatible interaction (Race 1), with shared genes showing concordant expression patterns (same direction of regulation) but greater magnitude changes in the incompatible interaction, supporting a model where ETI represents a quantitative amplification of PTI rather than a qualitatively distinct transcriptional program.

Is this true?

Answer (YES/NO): NO